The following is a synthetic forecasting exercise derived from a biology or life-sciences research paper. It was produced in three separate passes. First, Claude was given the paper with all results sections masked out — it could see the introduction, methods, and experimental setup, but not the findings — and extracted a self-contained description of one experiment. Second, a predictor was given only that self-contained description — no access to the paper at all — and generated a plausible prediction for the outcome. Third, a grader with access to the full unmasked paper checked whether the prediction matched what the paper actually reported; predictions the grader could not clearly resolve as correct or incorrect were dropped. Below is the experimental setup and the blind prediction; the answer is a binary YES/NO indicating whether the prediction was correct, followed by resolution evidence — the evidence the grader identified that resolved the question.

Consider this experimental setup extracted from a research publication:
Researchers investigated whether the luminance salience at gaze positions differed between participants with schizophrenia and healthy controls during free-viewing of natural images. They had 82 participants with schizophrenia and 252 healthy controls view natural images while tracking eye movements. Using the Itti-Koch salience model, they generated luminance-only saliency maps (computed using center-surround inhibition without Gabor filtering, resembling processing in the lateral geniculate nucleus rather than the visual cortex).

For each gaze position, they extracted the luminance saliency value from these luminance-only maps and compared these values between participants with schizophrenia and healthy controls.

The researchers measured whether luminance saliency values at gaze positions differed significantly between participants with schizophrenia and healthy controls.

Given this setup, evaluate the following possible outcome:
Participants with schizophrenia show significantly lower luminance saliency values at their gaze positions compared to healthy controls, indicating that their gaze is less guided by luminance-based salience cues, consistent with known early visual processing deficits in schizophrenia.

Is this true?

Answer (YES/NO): NO